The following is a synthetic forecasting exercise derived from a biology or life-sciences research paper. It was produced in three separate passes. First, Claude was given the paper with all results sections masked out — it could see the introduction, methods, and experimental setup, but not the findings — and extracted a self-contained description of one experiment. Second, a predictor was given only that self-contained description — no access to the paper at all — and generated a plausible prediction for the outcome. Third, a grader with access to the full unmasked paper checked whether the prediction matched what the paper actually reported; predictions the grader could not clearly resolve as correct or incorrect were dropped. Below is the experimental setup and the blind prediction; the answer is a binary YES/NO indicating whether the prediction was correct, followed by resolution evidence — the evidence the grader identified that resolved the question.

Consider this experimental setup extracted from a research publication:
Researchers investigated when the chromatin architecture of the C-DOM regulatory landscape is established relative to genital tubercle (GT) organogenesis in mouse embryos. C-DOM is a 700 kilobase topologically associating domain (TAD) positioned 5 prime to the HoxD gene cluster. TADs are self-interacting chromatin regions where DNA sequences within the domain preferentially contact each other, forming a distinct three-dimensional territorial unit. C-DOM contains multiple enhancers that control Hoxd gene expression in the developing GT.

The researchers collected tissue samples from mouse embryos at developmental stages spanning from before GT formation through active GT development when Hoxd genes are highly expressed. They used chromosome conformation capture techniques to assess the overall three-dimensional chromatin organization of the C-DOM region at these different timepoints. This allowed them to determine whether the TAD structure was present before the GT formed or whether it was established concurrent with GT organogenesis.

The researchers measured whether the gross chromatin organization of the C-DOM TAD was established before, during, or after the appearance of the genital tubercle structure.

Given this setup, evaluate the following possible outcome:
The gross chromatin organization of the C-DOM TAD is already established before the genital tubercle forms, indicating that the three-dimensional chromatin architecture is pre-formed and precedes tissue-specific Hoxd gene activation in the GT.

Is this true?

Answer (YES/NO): YES